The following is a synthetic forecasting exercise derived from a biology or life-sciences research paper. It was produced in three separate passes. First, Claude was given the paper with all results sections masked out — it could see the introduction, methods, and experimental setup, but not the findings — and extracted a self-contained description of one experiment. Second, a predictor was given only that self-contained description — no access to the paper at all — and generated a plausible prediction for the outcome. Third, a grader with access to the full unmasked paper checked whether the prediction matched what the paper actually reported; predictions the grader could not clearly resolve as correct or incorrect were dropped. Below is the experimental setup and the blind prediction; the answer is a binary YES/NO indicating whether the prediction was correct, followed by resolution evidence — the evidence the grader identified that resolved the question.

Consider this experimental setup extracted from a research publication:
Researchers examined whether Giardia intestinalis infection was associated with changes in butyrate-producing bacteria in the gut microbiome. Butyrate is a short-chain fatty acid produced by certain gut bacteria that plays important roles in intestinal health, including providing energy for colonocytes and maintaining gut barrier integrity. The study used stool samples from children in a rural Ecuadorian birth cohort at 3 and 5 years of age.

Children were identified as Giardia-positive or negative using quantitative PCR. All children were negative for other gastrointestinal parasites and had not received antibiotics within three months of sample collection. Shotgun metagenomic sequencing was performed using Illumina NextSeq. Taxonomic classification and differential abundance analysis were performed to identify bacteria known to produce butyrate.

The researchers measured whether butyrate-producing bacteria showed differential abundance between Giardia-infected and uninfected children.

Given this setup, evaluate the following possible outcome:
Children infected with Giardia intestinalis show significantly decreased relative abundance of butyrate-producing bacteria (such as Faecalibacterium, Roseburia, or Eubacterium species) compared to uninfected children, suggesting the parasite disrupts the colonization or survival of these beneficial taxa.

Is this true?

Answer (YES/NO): YES